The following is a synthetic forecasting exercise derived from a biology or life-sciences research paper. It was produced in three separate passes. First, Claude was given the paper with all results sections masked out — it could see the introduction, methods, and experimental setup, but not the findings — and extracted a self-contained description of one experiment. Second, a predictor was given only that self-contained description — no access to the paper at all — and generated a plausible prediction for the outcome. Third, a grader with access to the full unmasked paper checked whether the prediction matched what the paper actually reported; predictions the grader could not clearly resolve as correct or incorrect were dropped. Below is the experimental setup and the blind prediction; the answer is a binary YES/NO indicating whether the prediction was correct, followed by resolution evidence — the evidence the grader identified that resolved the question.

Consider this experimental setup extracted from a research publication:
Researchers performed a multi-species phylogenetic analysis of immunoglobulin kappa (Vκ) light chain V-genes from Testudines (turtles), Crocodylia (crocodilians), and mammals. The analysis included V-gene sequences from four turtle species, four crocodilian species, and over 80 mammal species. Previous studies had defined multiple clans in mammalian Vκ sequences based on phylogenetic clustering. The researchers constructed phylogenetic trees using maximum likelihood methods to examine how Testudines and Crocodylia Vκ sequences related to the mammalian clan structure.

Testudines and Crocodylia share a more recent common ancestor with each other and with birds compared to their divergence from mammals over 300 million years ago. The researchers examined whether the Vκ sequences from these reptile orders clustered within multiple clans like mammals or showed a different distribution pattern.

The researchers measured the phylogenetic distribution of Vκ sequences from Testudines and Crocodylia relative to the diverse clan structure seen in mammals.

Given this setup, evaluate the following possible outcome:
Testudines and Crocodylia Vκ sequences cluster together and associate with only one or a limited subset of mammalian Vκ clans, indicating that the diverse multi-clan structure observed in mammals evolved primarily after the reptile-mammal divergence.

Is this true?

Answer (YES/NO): NO